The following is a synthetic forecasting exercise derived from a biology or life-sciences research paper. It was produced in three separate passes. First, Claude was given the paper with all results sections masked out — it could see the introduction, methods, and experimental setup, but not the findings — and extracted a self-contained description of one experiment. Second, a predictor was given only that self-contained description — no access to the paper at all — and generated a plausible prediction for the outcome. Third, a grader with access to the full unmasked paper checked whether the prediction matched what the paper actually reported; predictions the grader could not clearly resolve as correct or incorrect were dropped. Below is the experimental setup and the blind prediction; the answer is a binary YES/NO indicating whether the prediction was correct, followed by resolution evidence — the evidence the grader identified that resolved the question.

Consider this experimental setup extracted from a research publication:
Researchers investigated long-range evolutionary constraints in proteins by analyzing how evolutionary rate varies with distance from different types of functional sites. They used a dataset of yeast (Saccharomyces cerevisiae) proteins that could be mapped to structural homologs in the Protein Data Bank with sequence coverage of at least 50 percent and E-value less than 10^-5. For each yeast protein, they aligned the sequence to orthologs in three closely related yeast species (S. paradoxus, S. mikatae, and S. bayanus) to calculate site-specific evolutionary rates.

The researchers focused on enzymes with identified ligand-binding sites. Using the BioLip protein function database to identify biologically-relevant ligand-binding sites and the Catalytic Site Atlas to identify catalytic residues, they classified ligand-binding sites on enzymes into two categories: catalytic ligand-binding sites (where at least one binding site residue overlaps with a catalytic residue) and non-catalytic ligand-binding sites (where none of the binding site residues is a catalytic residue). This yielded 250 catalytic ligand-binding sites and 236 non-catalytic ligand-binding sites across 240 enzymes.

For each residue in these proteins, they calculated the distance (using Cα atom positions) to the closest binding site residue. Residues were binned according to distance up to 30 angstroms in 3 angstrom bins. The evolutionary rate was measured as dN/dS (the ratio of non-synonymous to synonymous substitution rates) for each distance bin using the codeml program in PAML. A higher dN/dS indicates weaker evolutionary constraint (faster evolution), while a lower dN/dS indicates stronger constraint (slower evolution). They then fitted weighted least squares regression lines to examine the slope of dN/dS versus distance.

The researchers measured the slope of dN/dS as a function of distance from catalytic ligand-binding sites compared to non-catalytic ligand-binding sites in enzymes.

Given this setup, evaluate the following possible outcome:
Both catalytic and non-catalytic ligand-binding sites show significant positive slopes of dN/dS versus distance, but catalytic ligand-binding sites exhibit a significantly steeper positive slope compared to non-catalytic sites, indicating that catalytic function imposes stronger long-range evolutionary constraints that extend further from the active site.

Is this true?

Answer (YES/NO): NO